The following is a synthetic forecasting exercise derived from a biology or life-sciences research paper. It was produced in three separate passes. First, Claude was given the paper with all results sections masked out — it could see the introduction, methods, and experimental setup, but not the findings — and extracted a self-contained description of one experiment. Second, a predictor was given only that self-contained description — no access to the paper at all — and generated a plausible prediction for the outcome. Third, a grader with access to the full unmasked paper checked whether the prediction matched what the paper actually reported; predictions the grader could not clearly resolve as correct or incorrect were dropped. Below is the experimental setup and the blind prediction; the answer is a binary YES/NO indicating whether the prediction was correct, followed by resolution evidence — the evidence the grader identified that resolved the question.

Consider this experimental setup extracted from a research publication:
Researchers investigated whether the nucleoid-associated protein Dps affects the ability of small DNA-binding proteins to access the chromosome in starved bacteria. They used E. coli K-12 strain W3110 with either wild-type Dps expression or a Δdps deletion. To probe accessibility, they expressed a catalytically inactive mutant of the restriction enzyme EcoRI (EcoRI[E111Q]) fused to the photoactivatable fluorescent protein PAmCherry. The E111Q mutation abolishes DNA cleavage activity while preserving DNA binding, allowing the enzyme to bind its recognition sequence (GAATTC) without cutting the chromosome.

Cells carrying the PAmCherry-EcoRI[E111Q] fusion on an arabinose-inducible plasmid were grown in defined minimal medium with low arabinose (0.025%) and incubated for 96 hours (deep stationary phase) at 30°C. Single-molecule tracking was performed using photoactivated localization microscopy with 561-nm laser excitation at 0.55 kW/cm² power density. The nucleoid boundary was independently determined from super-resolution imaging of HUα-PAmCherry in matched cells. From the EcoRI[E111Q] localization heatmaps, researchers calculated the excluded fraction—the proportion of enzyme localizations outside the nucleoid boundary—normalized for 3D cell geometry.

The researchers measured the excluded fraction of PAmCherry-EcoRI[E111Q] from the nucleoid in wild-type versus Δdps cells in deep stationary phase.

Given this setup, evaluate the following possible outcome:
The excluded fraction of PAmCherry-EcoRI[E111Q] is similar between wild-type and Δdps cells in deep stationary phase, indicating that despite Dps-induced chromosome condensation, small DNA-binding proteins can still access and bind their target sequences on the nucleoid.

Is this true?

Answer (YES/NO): YES